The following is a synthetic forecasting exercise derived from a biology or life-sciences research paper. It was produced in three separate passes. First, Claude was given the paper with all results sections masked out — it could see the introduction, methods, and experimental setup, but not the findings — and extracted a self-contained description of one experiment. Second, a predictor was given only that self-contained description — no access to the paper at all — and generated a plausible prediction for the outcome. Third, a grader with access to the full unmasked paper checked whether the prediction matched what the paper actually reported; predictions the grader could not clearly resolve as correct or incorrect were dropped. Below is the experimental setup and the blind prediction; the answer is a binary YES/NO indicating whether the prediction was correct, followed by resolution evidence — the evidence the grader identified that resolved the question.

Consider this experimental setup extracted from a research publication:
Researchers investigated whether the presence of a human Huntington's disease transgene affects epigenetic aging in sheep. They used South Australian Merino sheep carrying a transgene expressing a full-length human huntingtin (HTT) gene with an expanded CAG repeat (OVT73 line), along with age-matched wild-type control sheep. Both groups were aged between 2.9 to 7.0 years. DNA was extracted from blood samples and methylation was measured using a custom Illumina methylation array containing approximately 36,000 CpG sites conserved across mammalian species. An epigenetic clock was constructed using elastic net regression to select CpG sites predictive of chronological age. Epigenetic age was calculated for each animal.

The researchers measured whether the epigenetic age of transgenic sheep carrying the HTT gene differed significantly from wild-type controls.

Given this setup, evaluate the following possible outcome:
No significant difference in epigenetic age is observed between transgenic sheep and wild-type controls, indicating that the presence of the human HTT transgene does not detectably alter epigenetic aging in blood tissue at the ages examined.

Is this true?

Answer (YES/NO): YES